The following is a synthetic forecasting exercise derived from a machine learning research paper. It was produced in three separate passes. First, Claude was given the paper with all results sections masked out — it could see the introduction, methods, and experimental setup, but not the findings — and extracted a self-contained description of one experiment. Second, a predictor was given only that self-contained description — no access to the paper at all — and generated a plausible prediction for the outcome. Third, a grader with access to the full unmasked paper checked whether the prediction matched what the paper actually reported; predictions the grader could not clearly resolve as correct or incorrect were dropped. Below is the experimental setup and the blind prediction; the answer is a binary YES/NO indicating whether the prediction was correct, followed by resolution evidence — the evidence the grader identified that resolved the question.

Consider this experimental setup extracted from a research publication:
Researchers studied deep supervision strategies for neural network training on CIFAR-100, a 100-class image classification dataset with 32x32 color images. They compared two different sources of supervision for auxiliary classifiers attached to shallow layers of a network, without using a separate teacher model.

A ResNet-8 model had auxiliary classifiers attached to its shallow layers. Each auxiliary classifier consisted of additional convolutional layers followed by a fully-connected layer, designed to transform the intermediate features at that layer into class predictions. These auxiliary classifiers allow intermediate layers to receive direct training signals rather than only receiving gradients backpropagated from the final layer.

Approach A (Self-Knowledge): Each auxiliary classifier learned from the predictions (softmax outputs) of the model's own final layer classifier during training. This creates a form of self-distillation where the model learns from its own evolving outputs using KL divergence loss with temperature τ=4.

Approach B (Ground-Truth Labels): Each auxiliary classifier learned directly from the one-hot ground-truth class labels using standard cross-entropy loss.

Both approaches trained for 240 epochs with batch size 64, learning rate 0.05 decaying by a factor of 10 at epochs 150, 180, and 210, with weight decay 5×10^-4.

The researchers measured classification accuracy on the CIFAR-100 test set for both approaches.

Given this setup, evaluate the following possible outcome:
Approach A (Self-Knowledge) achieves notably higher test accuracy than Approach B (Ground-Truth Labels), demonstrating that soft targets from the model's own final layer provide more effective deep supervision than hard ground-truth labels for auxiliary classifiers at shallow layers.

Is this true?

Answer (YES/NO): YES